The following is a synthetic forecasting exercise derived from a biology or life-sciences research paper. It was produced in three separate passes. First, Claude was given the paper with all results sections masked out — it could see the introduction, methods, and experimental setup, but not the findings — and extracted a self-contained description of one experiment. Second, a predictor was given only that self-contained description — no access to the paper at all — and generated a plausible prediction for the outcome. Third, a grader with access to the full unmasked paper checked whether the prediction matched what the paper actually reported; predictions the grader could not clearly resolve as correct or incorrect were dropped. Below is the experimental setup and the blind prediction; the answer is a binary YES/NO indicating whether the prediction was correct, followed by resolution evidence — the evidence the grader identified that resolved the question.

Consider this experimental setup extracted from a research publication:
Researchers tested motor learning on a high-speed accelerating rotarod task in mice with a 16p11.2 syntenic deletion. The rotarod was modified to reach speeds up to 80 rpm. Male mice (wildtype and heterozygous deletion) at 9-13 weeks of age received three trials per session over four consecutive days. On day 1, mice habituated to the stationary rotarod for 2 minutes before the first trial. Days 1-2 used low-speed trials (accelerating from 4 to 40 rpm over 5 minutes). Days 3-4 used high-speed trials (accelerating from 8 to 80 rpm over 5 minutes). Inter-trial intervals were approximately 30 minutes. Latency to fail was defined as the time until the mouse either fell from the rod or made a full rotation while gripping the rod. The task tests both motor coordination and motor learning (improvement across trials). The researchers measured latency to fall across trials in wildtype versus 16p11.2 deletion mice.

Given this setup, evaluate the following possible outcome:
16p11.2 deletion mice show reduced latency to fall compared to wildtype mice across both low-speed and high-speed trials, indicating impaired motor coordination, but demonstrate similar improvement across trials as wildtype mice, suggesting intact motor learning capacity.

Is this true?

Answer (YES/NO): NO